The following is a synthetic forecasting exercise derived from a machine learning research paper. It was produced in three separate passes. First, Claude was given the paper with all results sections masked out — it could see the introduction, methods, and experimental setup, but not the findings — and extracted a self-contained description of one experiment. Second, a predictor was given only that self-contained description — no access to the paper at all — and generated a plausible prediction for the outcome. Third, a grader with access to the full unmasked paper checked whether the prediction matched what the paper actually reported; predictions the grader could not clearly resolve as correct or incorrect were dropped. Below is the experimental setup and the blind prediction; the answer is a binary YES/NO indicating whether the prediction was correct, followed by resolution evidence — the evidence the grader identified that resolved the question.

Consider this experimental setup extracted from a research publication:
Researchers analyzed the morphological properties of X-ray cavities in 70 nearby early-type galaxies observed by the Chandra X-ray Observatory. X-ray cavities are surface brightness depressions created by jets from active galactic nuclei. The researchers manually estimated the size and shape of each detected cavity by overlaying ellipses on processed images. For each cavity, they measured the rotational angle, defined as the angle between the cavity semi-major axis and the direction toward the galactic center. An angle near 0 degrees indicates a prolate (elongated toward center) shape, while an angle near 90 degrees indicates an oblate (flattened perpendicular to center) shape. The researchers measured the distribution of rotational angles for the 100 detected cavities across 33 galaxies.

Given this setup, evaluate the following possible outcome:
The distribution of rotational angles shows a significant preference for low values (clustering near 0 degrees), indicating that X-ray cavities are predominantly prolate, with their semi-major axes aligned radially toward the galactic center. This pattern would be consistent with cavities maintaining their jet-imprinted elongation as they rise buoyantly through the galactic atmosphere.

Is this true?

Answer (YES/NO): NO